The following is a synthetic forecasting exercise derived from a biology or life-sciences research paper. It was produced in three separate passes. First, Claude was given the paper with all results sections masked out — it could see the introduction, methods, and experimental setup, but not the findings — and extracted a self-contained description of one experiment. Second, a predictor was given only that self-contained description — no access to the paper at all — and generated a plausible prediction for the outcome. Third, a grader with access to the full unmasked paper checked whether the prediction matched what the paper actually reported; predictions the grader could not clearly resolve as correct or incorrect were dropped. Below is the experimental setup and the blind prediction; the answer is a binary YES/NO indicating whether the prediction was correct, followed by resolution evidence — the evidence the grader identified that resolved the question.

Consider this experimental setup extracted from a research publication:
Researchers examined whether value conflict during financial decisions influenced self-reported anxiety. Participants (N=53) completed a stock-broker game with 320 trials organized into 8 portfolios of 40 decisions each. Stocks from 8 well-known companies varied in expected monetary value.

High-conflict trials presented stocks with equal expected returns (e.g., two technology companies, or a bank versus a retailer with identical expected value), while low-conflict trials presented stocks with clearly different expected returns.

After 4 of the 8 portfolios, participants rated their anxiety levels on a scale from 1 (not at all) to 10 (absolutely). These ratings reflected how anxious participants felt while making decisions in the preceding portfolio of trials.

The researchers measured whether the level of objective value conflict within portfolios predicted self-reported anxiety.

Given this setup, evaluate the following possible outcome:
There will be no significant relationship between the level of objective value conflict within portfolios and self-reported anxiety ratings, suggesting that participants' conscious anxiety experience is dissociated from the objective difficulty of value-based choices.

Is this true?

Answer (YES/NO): YES